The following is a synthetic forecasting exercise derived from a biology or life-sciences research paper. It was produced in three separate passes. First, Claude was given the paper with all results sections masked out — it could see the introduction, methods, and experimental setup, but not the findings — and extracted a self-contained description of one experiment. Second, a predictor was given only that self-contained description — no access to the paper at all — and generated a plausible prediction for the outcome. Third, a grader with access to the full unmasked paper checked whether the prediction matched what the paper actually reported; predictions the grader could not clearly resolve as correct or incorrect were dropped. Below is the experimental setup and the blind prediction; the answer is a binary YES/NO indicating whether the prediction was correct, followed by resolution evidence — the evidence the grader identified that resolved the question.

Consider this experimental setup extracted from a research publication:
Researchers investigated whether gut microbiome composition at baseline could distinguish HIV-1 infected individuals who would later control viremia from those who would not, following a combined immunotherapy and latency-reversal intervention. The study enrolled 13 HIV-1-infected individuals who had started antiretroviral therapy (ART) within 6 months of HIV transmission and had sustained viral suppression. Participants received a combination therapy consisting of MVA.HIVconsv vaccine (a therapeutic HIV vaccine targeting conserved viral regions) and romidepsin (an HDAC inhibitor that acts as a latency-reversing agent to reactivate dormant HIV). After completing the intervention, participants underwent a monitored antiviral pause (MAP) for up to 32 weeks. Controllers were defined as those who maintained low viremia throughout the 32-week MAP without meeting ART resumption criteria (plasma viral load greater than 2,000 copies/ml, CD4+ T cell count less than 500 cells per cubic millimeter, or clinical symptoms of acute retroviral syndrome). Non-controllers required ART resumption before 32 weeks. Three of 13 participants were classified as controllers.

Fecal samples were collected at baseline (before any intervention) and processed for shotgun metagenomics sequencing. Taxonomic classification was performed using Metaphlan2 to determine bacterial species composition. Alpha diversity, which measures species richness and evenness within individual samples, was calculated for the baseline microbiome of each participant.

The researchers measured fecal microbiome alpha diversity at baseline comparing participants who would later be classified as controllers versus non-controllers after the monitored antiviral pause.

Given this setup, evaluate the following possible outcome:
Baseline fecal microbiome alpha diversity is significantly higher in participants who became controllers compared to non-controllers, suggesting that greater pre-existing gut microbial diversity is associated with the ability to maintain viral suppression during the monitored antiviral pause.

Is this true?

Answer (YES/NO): NO